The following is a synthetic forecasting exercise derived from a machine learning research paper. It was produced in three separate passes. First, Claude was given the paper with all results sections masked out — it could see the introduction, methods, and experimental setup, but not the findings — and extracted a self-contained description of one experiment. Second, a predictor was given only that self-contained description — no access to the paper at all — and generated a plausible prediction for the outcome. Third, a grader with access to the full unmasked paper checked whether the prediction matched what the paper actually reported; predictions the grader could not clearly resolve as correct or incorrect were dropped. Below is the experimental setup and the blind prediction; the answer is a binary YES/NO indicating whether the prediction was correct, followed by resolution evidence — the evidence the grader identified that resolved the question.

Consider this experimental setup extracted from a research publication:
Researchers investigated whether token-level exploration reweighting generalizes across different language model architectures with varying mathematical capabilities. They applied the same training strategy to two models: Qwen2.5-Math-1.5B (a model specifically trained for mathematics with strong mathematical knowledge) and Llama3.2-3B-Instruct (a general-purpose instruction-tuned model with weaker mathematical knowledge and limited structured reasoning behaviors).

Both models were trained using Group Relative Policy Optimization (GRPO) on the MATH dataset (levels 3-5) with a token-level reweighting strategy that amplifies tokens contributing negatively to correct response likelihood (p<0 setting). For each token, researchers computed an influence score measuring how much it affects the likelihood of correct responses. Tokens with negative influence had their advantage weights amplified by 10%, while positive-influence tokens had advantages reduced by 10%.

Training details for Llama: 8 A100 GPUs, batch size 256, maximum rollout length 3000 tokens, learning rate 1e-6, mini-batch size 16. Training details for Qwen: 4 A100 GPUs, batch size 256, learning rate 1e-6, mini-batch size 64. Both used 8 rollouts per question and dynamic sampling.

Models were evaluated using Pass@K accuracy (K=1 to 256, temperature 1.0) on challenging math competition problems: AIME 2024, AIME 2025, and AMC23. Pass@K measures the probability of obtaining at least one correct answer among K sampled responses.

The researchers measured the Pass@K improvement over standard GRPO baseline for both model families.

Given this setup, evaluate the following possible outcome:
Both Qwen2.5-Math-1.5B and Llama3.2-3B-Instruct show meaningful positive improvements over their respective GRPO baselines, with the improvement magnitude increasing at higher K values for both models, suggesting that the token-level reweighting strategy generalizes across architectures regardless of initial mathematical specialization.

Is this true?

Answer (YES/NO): NO